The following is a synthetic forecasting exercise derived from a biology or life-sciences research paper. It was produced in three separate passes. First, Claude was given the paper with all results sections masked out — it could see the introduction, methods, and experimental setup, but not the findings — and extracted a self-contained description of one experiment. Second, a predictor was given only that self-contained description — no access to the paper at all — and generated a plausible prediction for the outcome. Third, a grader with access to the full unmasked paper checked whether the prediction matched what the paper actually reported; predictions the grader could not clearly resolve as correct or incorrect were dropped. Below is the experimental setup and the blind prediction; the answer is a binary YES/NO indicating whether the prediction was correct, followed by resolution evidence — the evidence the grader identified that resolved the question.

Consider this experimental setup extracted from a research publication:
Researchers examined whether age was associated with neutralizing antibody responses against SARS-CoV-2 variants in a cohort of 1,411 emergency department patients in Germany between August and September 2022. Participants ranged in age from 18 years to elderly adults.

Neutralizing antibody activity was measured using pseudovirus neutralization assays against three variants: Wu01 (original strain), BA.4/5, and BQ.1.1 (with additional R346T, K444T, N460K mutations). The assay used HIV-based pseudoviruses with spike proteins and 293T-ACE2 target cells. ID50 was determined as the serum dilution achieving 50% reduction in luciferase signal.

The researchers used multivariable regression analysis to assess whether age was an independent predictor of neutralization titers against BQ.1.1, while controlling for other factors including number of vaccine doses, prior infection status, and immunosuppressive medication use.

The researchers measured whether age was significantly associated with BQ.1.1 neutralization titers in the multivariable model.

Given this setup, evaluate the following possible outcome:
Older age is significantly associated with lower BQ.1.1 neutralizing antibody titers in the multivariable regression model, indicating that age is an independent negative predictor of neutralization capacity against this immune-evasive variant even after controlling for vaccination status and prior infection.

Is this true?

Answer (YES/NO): YES